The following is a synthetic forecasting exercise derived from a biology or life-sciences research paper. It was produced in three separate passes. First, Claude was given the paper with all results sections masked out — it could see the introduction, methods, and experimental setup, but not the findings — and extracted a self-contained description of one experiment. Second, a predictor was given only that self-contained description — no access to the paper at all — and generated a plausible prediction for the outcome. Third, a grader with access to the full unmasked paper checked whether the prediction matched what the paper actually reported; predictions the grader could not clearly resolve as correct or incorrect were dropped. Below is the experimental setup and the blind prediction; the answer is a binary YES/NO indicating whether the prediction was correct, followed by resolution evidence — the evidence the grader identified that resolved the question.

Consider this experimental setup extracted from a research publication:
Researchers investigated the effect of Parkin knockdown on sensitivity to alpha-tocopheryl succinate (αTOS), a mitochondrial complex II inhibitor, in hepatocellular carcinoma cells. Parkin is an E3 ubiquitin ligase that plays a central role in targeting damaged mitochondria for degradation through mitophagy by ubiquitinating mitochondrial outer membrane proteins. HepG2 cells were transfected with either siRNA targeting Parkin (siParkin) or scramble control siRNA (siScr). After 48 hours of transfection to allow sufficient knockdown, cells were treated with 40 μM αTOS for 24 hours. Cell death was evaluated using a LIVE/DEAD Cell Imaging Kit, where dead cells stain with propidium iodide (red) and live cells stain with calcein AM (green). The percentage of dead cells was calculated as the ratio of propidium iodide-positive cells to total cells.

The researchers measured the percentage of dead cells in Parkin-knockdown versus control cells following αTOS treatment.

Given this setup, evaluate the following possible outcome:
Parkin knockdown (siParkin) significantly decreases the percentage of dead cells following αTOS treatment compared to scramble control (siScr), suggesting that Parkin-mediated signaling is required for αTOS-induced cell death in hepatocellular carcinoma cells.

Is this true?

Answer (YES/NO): NO